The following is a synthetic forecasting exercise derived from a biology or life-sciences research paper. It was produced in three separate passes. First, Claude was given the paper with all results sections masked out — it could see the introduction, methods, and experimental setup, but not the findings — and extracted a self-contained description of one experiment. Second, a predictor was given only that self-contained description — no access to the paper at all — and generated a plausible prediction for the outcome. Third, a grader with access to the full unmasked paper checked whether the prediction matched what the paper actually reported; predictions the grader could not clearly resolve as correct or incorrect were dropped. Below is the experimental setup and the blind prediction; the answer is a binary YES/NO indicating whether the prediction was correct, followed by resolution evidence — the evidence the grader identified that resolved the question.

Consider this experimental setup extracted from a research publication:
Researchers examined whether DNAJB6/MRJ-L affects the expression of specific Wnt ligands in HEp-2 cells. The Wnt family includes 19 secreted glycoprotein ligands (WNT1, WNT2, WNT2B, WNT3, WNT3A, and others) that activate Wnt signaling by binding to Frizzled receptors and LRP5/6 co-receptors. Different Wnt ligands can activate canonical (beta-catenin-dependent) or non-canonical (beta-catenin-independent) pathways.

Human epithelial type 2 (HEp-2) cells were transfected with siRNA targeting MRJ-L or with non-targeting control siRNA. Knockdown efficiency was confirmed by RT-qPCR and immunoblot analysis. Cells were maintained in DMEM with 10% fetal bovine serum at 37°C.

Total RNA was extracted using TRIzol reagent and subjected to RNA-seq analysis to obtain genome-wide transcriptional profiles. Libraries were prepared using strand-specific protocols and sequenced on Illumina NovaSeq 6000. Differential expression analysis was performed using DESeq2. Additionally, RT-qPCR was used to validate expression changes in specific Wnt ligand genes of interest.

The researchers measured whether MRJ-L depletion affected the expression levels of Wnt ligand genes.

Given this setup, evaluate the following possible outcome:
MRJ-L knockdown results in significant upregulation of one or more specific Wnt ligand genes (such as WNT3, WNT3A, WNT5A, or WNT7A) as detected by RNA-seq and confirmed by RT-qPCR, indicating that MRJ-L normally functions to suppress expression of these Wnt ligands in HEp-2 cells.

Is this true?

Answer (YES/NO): NO